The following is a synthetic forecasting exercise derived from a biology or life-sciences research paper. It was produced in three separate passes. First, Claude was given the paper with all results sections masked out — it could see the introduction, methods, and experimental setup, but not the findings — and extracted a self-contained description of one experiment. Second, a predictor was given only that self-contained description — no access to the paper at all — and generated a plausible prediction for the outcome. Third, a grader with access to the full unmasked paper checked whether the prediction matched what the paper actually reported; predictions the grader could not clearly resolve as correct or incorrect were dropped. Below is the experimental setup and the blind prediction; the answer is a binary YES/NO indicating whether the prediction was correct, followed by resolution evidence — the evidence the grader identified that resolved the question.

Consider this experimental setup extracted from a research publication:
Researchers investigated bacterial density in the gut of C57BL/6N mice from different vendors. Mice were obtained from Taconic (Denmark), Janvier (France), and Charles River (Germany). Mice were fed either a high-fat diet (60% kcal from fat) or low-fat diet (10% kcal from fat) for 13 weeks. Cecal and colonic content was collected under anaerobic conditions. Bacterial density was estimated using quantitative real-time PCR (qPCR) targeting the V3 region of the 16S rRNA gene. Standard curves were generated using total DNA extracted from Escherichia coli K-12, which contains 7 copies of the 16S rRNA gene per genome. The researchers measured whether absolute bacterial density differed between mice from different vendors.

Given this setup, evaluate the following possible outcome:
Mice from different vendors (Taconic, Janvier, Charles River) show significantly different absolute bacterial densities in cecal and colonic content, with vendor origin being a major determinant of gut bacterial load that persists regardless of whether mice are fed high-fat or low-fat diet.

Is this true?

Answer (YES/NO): NO